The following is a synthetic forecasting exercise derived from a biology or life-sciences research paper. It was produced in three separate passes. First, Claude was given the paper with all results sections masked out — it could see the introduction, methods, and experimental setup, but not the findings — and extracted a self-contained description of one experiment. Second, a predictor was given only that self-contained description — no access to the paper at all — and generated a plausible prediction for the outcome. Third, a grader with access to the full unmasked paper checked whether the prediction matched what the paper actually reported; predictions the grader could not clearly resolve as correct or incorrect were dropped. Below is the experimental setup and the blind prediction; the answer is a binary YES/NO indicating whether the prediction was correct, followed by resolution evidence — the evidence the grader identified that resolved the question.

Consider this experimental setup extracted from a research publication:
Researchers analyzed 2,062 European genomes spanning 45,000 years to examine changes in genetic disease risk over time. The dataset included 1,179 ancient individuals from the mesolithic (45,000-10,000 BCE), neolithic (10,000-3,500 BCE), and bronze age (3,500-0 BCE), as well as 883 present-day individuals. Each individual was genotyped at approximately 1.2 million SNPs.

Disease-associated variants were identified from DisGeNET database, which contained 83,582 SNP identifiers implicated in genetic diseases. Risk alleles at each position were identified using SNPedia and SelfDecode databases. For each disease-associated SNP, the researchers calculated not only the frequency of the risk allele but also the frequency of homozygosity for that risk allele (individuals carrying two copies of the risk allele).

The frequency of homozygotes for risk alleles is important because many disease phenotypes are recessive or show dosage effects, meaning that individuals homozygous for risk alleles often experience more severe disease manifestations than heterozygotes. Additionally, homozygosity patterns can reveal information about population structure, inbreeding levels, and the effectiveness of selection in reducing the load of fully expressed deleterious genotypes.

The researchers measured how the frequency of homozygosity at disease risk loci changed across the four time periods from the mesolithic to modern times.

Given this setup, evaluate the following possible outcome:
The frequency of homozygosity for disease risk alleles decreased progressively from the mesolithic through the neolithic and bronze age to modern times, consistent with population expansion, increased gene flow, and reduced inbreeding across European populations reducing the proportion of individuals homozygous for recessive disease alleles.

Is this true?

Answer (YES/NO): YES